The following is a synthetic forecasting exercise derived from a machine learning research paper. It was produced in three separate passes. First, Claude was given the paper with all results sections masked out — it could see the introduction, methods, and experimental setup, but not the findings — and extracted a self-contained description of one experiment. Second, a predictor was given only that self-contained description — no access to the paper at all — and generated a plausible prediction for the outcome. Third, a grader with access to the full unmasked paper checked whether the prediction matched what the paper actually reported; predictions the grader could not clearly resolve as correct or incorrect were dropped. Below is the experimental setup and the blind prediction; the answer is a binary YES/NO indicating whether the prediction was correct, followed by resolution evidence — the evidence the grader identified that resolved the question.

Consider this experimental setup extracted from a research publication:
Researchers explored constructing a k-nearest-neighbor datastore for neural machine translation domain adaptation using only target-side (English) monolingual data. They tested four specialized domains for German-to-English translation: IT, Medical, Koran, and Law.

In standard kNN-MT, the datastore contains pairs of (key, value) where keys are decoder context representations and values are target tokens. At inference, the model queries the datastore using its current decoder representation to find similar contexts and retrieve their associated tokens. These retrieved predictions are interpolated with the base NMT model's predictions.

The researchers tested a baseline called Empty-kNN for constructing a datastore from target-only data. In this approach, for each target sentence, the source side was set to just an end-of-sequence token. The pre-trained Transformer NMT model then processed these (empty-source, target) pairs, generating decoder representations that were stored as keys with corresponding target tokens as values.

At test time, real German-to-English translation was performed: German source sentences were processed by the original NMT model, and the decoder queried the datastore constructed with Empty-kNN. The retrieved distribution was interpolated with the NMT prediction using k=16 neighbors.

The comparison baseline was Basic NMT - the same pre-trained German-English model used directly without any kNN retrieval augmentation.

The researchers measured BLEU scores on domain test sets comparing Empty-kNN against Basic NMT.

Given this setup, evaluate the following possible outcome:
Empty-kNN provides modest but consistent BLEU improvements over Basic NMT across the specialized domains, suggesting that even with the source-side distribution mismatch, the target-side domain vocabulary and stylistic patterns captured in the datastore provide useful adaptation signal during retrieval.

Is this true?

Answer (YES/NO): NO